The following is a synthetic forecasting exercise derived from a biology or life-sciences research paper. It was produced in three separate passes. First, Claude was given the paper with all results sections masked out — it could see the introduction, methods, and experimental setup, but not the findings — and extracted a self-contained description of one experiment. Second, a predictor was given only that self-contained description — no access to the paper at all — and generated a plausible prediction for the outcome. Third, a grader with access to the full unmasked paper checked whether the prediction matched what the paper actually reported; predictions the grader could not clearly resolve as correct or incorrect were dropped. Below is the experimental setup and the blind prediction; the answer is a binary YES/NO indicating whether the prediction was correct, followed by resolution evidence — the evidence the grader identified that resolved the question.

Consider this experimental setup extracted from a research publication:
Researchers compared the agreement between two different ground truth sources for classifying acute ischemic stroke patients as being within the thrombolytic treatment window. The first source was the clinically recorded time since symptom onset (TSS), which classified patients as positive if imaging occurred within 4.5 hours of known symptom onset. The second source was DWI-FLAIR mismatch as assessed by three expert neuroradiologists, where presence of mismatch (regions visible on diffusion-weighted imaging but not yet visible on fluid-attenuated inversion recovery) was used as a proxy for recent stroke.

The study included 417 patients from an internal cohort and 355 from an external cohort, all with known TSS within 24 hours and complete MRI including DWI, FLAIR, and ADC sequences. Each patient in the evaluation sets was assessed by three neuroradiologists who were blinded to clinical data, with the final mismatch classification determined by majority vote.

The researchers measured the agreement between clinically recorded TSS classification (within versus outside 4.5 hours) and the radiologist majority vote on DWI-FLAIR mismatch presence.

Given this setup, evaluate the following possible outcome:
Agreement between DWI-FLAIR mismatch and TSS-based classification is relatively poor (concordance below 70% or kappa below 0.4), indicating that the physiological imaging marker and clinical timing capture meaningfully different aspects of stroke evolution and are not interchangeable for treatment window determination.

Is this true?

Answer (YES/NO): NO